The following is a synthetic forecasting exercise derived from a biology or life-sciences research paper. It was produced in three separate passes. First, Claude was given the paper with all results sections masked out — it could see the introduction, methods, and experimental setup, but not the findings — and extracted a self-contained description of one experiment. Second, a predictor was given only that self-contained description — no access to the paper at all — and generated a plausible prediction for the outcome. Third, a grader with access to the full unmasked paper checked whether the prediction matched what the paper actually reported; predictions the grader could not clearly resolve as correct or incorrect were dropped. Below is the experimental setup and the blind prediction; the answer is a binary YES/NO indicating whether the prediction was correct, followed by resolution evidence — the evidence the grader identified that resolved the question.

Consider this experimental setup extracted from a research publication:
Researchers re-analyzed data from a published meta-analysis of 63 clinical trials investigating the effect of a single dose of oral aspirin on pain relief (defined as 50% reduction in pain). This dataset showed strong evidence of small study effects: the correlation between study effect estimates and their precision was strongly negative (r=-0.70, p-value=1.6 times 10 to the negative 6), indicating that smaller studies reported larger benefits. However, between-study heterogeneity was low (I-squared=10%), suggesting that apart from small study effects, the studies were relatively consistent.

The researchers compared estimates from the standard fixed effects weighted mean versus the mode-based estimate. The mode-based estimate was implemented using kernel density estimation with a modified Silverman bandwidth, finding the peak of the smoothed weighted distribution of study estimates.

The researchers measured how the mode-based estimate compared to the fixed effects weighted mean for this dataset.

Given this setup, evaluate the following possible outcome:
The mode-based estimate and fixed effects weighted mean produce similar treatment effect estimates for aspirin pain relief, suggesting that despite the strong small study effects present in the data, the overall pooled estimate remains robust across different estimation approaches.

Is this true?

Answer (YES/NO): NO